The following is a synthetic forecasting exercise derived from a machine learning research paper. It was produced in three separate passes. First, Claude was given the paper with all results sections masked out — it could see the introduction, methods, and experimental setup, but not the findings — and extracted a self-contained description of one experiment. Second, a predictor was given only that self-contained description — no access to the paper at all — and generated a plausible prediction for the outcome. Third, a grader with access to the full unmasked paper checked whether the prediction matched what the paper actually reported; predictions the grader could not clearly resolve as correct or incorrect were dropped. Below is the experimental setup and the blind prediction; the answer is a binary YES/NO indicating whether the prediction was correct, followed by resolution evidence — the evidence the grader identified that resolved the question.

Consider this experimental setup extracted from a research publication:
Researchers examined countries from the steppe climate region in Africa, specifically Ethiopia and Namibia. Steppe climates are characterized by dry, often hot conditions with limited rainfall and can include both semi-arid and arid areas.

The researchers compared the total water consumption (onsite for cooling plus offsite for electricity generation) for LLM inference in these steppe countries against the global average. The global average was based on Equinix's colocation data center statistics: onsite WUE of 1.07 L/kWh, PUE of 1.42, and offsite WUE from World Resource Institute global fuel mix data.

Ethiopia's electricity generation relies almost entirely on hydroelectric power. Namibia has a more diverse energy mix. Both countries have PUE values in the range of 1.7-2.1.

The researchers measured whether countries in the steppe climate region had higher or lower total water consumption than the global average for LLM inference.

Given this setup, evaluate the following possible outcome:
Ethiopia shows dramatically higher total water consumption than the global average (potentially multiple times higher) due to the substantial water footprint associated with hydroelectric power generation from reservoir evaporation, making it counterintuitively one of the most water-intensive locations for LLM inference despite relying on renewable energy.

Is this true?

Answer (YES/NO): NO